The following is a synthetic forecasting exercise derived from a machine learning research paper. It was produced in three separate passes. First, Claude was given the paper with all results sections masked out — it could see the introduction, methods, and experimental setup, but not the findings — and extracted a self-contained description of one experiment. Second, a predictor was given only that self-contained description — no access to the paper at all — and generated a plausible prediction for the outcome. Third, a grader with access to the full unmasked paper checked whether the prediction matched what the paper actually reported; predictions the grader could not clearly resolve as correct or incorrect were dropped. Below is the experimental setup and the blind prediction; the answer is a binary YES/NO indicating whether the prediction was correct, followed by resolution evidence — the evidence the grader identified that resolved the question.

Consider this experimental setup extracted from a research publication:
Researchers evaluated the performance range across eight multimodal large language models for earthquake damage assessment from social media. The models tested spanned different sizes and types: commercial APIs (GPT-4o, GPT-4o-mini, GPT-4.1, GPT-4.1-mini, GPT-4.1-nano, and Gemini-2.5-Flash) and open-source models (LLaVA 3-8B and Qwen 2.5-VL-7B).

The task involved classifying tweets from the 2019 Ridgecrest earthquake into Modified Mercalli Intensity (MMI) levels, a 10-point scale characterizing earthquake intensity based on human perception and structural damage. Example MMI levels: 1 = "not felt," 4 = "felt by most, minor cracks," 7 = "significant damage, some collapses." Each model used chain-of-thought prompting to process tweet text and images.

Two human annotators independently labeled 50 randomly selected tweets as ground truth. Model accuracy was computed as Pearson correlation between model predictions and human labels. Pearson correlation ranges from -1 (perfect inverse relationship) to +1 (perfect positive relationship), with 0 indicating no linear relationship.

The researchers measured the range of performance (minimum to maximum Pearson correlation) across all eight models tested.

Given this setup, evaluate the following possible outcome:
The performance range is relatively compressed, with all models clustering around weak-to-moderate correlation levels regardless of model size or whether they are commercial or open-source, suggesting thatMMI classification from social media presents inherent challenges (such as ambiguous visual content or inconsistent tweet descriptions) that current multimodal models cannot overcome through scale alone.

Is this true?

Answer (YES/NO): NO